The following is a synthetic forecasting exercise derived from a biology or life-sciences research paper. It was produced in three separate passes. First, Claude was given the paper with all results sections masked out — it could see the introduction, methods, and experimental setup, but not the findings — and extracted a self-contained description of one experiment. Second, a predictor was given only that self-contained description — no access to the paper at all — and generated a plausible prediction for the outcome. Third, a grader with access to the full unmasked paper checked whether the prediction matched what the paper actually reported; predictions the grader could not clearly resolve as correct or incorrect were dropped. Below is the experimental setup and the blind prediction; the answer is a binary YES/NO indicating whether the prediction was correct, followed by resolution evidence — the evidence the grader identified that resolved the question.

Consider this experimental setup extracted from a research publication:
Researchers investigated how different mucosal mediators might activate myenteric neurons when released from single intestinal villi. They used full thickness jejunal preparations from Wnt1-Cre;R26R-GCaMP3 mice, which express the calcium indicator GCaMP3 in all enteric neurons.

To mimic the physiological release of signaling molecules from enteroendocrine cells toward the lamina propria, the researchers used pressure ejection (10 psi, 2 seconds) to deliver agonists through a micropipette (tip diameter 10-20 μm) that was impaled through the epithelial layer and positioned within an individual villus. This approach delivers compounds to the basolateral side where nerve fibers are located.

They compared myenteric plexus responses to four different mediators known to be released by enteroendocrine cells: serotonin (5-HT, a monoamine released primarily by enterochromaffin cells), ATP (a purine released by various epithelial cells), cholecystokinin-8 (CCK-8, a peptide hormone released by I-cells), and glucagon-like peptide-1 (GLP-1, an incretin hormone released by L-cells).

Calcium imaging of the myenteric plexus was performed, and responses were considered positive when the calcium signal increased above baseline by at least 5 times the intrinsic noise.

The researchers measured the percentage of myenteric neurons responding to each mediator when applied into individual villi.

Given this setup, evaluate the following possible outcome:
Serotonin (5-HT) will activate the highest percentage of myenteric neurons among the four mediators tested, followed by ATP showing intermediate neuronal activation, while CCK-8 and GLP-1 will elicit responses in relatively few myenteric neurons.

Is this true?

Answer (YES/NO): NO